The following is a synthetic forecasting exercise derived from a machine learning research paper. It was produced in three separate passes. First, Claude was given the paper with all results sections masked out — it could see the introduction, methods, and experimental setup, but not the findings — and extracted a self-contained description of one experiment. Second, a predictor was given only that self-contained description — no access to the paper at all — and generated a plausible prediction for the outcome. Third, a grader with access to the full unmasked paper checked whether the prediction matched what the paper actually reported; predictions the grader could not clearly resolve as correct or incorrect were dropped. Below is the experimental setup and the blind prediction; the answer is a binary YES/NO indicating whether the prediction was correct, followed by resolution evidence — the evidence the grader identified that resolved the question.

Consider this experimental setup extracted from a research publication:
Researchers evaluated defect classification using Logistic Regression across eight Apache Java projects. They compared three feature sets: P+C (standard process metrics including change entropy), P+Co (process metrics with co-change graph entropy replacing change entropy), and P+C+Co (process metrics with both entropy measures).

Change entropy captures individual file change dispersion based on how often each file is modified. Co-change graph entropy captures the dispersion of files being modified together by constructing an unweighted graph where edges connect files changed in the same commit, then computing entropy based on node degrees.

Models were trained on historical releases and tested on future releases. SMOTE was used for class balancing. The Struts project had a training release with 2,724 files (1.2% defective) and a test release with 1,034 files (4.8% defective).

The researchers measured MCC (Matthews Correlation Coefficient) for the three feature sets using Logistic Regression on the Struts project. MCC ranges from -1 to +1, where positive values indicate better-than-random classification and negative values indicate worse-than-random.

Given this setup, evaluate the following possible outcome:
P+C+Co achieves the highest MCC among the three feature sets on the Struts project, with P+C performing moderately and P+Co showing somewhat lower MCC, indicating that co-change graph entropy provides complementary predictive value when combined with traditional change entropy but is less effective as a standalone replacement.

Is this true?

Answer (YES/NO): NO